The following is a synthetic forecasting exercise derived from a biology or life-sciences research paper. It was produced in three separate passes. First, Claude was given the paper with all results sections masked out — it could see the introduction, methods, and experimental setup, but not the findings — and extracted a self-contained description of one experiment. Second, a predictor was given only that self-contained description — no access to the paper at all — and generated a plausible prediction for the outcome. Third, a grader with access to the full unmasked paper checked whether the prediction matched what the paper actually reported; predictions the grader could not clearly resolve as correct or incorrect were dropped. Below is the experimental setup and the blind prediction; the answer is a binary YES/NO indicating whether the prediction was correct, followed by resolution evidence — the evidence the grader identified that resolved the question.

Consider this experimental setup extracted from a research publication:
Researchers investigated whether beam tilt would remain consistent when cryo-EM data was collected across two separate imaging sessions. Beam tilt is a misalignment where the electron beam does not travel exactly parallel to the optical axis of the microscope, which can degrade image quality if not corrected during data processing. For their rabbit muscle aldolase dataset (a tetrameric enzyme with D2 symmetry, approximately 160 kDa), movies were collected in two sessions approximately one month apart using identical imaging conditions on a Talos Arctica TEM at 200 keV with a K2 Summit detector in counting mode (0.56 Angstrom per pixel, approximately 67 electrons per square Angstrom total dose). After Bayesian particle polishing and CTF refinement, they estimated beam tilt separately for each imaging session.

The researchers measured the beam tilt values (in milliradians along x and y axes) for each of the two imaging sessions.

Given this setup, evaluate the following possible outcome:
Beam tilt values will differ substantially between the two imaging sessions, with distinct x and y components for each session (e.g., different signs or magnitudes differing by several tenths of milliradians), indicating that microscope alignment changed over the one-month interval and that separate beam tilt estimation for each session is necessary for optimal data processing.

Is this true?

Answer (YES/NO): YES